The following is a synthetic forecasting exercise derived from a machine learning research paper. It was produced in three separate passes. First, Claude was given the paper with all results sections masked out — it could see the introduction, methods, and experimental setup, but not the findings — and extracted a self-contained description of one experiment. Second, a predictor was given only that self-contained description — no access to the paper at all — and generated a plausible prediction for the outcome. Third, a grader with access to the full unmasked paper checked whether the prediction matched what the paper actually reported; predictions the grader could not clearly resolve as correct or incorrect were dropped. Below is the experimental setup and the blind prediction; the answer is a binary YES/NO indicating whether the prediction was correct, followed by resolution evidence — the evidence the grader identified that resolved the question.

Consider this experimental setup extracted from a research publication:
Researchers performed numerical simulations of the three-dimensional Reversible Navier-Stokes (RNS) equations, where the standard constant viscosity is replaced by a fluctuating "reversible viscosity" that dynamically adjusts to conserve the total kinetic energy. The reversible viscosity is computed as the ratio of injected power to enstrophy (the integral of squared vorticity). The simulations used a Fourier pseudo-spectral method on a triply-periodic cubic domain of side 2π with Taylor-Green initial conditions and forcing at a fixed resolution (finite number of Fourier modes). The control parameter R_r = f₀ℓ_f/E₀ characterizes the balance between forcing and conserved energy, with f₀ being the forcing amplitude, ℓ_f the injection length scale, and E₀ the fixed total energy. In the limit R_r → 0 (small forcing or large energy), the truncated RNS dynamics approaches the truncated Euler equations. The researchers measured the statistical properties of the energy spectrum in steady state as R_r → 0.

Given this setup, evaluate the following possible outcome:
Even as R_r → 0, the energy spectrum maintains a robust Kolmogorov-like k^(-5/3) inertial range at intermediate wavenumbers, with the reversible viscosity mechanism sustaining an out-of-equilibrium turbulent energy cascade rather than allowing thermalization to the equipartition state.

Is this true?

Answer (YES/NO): NO